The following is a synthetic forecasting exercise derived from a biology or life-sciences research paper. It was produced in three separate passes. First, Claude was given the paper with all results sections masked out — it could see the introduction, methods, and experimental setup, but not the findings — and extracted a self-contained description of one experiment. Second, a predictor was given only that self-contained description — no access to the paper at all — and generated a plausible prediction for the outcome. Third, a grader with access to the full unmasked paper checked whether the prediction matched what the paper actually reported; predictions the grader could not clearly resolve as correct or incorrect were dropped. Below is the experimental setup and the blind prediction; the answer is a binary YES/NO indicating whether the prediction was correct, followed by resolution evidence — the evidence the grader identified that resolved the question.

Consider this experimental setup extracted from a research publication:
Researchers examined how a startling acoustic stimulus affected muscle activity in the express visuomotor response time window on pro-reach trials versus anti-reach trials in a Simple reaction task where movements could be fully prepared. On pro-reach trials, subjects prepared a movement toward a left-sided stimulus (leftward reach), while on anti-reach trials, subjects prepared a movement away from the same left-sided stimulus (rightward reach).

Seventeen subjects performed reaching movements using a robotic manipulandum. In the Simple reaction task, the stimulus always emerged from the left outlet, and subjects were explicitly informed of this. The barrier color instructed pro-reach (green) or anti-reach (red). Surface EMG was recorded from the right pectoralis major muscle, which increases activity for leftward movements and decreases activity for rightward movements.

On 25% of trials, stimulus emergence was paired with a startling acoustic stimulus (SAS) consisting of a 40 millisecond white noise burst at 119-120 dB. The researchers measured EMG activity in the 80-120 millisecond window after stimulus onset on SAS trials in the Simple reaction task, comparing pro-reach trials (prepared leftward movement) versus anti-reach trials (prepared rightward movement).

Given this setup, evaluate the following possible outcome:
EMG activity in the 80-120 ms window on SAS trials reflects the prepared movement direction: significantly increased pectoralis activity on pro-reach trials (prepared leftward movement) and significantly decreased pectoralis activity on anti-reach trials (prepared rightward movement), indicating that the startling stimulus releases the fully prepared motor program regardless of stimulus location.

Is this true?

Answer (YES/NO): NO